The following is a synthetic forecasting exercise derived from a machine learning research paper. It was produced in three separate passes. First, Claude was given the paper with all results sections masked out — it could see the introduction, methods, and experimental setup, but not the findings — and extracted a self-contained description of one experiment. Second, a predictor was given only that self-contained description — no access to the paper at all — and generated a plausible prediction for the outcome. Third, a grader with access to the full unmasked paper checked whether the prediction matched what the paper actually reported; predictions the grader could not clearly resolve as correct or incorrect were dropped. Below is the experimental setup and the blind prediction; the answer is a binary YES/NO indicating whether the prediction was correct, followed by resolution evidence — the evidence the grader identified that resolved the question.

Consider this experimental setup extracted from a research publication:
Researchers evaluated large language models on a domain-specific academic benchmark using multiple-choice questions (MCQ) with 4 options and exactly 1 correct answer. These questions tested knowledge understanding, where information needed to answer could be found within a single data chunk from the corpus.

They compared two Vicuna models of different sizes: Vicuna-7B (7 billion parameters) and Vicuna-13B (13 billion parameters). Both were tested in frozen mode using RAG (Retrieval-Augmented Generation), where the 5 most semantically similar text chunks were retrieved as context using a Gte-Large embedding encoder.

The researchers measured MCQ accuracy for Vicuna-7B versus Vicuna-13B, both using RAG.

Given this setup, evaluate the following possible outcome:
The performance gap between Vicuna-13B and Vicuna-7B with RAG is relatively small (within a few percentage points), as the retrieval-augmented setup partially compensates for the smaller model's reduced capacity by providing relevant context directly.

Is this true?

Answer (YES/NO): NO